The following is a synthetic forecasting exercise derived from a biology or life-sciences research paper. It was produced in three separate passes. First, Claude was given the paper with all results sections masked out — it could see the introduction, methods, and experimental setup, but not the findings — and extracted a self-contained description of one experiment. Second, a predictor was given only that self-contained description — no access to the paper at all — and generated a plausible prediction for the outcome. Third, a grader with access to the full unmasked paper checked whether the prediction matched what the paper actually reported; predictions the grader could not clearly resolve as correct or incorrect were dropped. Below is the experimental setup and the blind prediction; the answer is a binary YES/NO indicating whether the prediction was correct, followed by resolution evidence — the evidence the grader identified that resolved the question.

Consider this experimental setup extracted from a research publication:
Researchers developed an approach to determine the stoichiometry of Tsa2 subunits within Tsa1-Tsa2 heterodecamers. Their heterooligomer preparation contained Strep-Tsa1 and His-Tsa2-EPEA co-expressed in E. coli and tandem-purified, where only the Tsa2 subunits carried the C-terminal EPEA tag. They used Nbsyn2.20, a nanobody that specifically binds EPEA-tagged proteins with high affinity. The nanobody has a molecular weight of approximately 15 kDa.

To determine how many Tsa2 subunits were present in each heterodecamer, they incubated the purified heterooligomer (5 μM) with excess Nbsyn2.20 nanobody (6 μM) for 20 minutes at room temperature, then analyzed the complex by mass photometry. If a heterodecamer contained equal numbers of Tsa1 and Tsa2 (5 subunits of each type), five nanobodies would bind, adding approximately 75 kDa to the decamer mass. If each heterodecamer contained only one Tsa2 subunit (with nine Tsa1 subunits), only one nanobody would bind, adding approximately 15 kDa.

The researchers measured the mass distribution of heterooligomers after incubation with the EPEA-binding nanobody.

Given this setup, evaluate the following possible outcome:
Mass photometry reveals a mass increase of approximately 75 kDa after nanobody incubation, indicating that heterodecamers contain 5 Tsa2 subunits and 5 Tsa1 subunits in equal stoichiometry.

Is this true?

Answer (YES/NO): NO